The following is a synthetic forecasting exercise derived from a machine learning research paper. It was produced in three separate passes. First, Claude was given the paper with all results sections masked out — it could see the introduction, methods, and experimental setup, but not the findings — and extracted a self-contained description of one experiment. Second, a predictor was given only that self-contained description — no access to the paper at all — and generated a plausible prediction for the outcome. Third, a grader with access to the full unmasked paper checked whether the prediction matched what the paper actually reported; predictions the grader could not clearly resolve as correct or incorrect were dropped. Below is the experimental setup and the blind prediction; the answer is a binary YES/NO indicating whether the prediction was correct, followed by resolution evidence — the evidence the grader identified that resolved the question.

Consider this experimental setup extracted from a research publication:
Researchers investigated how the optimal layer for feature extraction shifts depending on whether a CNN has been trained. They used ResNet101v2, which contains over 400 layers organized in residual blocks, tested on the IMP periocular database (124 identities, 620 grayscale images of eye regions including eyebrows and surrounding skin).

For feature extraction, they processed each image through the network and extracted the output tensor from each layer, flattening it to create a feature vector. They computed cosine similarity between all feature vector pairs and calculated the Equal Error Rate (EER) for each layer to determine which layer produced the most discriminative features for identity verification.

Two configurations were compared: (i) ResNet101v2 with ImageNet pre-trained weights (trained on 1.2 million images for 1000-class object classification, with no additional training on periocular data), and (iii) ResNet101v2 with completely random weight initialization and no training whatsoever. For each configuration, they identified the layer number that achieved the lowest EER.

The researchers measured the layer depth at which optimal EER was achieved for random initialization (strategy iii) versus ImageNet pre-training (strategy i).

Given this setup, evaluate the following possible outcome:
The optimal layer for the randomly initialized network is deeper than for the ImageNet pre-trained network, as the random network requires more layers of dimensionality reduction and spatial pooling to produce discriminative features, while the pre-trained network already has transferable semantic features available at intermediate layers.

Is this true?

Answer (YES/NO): YES